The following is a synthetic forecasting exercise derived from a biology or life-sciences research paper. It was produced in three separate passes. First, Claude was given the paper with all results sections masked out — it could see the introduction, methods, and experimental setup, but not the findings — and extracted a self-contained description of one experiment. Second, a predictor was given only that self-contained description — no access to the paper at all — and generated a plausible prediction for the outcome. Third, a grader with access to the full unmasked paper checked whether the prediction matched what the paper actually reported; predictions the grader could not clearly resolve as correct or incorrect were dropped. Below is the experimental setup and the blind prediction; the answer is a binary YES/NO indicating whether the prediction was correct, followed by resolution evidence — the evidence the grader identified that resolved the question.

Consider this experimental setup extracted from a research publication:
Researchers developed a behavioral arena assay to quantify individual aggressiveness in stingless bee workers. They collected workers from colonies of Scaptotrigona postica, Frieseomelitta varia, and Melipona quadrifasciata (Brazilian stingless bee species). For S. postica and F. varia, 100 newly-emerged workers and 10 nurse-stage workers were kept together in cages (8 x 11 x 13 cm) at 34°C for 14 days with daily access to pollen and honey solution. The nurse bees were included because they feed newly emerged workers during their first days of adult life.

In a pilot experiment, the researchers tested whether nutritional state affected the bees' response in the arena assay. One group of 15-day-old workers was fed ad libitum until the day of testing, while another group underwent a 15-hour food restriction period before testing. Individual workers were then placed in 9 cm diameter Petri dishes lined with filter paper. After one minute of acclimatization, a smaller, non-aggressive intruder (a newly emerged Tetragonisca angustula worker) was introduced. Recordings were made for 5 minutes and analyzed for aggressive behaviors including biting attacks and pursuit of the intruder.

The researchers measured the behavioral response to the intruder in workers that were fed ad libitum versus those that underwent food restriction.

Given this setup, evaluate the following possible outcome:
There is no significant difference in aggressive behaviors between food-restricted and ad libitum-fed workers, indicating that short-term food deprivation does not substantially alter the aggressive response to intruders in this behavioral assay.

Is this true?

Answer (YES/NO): NO